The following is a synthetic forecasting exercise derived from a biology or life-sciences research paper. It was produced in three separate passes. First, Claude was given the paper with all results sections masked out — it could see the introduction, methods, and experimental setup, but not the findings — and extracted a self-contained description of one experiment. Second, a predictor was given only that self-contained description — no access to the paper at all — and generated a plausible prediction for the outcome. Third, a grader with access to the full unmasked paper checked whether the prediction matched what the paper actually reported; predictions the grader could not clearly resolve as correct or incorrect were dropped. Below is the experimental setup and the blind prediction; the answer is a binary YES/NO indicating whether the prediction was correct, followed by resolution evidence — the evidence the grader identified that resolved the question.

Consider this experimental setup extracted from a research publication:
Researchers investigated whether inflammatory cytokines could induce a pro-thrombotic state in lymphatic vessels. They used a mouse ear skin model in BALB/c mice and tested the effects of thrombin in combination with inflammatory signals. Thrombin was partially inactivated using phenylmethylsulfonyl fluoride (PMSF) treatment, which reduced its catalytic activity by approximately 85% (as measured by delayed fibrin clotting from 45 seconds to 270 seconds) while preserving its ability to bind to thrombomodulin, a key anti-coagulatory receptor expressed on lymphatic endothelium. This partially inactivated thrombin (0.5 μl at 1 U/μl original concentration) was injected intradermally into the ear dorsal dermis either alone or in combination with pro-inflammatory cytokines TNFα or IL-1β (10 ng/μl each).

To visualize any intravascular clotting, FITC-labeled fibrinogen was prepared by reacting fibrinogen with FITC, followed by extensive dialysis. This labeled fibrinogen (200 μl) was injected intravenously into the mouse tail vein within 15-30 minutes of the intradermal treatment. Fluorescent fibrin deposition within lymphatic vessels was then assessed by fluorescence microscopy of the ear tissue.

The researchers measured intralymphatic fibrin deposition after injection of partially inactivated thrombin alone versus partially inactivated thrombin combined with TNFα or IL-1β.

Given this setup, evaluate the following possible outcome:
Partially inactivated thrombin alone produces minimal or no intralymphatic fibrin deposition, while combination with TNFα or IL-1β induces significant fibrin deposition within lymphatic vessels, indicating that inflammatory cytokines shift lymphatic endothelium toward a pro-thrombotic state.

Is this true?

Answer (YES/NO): NO